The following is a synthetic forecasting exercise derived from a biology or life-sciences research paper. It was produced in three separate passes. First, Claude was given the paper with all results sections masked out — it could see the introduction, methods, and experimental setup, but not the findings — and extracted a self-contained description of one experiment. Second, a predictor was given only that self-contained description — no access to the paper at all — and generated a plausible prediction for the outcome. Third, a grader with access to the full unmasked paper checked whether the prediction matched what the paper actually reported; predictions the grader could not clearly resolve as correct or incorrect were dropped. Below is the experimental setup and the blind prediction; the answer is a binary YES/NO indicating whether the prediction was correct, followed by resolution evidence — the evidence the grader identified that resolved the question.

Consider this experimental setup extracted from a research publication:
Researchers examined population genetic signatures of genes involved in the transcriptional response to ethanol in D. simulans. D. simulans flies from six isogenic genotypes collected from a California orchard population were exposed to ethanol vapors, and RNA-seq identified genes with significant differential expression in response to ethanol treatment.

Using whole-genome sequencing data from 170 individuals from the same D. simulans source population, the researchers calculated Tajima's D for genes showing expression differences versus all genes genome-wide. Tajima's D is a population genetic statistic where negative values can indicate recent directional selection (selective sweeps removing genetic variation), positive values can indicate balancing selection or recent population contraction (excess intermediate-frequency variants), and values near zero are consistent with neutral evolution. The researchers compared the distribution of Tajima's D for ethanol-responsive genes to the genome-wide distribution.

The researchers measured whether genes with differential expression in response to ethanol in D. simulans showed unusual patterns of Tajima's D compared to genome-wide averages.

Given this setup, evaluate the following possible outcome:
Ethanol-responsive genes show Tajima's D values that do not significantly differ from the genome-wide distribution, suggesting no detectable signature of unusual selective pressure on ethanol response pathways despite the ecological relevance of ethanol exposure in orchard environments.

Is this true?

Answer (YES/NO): NO